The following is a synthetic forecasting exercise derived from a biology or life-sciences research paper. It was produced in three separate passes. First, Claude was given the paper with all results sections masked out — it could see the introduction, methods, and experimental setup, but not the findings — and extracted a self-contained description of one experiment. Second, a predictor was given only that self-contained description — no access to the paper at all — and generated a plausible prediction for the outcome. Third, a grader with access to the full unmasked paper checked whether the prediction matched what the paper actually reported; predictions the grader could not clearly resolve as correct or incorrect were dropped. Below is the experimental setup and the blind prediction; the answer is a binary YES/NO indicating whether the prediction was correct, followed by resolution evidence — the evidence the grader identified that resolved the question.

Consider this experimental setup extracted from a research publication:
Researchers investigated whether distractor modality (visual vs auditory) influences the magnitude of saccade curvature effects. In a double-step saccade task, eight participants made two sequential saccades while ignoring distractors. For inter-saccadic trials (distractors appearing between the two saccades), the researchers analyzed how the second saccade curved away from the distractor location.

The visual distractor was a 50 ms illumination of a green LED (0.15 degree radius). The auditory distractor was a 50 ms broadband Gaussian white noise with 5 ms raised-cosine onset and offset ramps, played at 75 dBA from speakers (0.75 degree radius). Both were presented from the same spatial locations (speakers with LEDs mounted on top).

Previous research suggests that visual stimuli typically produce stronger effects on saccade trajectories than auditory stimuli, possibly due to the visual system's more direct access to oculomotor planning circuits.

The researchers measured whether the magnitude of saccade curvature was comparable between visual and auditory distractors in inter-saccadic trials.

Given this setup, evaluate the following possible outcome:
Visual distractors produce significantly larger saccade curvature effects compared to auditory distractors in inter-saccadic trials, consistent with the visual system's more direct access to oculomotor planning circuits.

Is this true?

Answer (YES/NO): YES